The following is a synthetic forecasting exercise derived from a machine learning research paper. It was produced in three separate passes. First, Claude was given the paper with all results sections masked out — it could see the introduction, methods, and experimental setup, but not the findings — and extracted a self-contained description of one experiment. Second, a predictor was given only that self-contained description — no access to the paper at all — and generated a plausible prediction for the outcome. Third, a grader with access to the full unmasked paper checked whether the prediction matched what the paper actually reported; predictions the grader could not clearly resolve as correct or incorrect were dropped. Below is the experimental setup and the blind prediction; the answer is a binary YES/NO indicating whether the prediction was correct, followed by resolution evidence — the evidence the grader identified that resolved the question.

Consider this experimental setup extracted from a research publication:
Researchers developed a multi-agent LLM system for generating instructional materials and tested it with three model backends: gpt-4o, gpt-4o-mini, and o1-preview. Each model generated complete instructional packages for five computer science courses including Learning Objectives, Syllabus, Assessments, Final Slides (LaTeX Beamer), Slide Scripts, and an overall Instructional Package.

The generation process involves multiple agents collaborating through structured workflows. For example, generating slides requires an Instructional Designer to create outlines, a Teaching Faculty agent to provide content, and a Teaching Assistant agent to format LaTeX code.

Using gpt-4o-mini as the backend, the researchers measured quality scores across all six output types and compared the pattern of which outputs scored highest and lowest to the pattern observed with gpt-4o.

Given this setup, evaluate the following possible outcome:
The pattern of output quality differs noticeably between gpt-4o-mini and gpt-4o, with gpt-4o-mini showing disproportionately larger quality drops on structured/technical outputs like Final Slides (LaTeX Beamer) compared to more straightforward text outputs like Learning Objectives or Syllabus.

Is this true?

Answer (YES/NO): NO